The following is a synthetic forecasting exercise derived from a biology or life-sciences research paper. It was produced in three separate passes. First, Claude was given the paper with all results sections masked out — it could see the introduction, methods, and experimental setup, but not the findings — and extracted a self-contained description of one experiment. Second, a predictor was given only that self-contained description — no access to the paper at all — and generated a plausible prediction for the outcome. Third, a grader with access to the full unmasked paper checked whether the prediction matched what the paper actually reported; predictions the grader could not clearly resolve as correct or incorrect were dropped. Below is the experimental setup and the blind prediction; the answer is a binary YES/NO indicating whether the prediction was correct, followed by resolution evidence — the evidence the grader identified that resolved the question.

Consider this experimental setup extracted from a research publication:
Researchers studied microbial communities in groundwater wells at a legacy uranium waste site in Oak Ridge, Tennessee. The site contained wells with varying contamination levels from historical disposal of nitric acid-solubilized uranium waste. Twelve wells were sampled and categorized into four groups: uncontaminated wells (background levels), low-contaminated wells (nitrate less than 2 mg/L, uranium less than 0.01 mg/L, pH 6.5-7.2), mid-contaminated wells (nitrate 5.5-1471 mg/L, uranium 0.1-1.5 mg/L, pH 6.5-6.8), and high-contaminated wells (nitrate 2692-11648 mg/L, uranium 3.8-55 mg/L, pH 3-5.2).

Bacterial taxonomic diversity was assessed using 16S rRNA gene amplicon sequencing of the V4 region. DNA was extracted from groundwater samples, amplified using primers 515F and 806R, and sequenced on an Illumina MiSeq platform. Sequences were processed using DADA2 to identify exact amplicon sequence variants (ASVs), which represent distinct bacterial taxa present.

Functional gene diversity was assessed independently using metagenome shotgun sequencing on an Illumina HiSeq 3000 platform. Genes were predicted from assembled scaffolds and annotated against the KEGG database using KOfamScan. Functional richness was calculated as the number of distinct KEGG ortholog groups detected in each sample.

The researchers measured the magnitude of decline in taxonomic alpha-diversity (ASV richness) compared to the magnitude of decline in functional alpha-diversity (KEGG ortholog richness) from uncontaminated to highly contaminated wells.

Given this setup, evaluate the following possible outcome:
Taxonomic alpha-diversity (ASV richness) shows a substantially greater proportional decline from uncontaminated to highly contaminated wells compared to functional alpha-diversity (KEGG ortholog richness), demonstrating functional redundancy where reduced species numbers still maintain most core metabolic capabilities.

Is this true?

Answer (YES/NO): YES